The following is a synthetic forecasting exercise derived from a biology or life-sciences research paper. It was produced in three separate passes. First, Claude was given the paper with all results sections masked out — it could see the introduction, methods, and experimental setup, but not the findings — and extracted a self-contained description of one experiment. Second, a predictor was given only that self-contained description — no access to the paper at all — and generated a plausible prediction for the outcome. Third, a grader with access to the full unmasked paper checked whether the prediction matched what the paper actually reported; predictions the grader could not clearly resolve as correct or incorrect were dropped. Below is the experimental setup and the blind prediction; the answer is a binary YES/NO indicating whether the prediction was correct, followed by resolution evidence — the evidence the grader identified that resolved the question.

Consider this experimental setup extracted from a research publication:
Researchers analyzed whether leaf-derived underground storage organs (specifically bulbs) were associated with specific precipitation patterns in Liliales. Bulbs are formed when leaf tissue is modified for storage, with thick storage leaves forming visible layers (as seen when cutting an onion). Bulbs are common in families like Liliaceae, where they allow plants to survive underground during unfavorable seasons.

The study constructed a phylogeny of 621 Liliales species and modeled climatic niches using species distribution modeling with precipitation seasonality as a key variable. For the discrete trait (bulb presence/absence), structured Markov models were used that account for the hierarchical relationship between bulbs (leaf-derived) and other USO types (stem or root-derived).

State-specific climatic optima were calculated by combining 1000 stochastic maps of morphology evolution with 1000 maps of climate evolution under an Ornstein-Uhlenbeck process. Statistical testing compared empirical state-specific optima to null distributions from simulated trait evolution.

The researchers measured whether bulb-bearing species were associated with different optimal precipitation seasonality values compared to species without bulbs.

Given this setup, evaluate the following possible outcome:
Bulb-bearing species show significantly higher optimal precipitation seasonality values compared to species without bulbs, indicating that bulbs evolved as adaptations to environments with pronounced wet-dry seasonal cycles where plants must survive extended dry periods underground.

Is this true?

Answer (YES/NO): NO